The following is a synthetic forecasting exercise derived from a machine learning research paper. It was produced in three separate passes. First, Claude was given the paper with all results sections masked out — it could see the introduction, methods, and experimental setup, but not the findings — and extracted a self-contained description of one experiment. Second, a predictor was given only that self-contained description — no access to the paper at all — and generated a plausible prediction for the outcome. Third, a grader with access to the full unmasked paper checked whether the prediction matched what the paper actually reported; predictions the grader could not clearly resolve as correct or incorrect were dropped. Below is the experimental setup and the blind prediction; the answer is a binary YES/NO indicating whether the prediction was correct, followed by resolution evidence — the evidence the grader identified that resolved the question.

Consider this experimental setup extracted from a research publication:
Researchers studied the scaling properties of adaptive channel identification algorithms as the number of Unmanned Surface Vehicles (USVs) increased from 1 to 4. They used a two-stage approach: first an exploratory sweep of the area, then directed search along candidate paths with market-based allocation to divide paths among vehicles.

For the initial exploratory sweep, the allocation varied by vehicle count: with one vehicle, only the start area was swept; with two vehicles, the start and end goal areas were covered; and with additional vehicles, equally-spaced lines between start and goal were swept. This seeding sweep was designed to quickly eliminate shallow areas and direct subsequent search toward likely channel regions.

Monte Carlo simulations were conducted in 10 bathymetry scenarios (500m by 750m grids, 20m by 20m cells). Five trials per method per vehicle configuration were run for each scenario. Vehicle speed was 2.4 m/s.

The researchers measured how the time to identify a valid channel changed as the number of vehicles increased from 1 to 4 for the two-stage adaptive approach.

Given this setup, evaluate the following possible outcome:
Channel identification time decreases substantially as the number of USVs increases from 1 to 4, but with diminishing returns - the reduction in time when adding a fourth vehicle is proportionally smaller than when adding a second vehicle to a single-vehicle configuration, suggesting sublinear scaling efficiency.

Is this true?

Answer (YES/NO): YES